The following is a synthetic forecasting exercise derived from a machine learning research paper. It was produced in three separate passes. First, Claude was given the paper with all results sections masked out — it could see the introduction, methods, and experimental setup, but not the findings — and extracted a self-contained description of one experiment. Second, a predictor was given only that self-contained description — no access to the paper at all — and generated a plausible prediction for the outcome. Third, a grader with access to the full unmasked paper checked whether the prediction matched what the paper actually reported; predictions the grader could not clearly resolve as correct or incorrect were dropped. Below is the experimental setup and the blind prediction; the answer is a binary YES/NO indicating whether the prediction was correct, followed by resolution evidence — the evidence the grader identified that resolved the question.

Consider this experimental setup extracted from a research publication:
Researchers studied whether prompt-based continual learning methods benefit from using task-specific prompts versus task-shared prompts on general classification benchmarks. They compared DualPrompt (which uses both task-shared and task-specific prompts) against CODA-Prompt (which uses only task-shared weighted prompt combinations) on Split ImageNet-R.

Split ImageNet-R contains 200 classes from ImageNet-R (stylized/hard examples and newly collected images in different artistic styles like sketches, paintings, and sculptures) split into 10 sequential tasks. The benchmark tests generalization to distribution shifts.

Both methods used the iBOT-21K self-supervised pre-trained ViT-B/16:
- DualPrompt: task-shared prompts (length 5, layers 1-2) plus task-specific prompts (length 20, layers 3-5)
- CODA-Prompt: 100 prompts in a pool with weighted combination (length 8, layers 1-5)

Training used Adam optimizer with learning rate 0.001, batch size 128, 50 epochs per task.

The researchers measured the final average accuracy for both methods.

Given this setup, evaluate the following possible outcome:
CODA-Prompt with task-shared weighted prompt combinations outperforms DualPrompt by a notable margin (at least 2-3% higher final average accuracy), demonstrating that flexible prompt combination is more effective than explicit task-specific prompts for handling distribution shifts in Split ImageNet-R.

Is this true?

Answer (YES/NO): YES